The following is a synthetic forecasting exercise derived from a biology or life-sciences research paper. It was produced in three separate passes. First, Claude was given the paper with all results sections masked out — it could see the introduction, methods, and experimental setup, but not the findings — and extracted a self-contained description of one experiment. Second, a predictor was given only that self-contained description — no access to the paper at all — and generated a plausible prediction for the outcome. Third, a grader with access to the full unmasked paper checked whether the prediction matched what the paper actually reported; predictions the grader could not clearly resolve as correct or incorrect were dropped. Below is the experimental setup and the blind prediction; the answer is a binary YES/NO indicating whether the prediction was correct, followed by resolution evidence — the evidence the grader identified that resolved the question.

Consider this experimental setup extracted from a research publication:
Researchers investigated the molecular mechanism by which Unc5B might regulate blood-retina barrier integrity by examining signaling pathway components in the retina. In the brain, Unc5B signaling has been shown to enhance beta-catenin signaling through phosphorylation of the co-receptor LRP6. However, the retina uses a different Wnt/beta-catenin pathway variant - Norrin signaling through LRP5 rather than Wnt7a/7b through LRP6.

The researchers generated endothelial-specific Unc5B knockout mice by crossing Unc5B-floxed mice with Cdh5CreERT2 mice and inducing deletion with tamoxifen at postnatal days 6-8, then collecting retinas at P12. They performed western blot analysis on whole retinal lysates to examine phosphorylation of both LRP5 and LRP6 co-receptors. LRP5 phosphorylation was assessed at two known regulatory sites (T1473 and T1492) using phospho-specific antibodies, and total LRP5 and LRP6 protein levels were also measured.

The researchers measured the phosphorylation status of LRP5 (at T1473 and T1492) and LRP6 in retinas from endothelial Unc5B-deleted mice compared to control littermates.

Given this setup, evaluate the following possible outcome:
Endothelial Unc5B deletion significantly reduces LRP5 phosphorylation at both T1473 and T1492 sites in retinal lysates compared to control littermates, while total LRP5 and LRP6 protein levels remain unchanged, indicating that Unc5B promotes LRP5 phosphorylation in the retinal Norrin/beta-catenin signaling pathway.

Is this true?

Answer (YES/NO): YES